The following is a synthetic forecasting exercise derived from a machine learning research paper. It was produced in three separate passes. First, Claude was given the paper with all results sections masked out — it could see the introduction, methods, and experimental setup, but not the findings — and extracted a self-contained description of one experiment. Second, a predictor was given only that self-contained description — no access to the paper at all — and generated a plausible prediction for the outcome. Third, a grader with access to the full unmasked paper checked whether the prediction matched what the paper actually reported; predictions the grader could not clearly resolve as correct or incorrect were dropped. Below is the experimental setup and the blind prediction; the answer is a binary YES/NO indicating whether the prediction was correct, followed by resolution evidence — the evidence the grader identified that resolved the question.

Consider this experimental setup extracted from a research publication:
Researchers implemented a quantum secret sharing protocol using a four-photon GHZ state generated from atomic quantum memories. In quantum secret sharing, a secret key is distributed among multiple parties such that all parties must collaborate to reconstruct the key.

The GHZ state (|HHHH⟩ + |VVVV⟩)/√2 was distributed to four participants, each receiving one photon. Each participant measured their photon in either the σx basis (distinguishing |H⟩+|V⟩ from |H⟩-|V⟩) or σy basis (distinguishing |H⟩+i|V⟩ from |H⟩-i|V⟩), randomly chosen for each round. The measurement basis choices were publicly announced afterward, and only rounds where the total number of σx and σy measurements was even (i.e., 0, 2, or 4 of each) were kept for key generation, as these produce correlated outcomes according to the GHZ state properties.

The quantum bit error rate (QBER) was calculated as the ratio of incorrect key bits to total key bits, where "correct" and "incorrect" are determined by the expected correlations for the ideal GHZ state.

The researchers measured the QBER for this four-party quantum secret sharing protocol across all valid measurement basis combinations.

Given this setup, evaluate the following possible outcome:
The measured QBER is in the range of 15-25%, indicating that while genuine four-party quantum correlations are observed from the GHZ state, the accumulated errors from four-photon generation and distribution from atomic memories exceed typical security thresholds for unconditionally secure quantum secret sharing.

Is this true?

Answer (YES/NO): NO